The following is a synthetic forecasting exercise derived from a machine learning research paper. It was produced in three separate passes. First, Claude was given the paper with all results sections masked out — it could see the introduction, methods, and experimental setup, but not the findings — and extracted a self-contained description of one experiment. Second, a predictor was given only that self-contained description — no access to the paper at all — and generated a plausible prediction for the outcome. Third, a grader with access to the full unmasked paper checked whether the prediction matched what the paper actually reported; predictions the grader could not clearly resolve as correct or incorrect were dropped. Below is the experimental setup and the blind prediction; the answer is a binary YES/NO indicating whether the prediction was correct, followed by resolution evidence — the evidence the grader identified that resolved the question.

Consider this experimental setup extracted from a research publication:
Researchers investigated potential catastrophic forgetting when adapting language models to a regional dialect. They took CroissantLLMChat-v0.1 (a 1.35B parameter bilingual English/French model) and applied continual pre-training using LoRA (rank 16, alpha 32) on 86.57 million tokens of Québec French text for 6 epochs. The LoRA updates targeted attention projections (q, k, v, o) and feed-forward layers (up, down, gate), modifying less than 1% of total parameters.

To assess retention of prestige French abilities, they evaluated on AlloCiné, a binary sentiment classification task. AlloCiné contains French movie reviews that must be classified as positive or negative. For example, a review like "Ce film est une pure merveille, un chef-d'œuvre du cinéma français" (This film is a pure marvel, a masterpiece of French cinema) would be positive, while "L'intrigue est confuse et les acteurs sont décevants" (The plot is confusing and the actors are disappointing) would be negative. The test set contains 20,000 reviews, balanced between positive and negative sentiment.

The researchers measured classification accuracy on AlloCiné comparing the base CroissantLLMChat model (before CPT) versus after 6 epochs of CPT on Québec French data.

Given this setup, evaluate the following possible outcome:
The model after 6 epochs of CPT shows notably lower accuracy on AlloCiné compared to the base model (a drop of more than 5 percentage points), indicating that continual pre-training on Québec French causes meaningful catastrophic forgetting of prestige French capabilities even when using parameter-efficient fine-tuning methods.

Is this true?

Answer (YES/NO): NO